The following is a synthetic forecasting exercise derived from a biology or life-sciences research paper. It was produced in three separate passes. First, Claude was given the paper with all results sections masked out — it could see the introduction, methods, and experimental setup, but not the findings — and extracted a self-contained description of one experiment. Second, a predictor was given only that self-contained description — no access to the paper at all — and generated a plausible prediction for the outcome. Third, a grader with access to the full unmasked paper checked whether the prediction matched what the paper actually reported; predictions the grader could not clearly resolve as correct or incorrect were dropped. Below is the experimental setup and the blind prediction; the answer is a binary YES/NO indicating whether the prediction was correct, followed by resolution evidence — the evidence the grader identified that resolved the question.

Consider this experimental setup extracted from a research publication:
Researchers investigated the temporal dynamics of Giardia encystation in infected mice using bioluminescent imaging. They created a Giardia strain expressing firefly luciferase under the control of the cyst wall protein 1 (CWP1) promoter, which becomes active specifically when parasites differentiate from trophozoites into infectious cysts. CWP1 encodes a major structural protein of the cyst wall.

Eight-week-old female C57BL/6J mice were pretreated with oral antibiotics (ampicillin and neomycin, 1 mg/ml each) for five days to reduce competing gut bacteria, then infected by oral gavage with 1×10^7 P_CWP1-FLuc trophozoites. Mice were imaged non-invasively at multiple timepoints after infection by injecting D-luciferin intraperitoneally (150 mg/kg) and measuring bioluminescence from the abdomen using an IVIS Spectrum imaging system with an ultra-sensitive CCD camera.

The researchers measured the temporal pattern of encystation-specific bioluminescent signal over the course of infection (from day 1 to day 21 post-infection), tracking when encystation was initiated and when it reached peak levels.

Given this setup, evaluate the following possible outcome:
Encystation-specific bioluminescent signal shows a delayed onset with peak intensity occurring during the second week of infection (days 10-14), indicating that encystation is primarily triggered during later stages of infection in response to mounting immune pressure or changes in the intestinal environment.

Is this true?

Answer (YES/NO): NO